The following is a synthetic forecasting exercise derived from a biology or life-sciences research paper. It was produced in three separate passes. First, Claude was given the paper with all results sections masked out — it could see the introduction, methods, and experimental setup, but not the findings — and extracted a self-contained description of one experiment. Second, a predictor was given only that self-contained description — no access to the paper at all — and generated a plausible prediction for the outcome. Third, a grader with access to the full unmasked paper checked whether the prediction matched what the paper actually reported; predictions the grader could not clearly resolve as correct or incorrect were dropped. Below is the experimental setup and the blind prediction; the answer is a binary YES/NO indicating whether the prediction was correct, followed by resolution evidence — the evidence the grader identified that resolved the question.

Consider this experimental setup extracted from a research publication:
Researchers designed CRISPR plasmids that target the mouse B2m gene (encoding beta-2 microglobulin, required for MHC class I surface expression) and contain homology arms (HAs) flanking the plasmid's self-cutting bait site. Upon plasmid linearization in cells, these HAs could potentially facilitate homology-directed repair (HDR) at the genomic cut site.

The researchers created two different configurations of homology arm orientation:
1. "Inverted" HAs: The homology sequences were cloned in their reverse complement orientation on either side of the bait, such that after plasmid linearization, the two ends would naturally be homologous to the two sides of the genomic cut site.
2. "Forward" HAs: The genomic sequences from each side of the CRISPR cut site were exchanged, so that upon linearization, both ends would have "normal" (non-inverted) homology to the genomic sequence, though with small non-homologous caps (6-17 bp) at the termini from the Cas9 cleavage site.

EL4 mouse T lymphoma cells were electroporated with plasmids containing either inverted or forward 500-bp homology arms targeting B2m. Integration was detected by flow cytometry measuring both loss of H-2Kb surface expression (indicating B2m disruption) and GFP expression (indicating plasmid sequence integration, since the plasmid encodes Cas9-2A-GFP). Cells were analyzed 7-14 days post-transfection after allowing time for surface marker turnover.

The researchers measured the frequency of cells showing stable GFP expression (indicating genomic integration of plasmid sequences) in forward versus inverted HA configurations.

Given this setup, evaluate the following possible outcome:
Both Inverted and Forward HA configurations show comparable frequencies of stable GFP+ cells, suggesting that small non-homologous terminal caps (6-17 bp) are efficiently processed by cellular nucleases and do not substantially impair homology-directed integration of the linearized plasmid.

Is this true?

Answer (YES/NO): YES